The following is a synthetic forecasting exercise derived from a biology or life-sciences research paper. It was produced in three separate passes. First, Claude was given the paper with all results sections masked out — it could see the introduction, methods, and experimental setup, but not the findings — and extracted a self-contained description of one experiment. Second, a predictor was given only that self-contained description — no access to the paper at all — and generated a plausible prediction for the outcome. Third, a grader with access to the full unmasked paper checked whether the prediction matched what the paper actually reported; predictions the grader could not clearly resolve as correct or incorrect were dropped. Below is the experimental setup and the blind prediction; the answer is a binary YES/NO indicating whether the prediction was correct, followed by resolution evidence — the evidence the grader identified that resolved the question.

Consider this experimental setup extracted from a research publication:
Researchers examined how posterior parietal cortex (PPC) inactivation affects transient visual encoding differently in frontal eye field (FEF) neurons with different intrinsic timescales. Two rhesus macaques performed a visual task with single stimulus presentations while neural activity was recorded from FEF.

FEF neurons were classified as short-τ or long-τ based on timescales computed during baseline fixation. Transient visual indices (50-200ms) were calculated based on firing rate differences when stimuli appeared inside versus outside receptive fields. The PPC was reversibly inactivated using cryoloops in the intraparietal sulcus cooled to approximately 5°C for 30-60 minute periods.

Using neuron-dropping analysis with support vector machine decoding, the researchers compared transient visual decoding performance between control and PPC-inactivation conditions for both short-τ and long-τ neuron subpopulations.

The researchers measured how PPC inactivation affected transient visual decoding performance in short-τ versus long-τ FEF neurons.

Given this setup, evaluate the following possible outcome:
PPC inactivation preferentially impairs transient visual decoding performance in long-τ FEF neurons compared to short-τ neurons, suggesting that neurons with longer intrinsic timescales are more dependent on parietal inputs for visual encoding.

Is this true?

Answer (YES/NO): YES